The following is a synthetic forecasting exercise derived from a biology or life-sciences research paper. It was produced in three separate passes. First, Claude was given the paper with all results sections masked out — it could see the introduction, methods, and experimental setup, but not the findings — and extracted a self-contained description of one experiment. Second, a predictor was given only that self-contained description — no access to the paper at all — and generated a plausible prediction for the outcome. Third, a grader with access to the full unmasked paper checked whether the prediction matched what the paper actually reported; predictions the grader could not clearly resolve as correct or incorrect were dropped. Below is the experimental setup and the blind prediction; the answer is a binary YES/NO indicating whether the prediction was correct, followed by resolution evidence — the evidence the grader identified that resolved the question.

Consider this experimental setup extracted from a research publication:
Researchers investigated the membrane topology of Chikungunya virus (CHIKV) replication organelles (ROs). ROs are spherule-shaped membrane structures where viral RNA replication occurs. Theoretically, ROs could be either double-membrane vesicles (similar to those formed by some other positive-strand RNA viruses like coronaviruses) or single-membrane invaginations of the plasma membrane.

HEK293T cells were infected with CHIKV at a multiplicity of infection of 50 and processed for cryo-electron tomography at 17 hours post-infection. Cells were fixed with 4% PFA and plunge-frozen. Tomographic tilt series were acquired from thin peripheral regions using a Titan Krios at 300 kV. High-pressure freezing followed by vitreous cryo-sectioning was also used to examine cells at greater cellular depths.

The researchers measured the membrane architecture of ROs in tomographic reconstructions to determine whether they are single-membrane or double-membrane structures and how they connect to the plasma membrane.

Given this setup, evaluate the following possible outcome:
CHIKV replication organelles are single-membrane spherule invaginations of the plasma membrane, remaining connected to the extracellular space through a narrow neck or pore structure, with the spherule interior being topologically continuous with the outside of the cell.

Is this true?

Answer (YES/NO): YES